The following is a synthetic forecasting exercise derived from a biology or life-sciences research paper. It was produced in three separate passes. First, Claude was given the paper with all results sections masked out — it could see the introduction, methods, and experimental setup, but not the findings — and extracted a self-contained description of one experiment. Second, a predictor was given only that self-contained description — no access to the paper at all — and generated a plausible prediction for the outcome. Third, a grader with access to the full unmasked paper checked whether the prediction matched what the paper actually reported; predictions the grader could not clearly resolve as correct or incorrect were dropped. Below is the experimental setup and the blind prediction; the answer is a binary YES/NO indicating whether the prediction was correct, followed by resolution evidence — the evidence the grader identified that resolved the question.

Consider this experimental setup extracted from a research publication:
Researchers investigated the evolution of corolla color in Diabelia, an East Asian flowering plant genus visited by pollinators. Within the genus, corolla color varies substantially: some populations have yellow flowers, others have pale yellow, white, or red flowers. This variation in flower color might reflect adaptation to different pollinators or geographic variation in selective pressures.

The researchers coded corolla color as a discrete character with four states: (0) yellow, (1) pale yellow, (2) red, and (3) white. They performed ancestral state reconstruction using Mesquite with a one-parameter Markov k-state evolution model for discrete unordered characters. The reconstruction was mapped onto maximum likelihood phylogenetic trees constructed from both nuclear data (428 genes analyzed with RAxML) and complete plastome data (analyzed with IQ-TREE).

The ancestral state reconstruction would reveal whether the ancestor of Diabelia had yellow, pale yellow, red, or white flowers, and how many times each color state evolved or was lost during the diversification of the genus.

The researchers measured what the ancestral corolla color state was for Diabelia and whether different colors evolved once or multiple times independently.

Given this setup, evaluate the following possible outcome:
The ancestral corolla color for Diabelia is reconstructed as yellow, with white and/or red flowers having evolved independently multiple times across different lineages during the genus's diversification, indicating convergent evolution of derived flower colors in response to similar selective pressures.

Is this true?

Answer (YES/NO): NO